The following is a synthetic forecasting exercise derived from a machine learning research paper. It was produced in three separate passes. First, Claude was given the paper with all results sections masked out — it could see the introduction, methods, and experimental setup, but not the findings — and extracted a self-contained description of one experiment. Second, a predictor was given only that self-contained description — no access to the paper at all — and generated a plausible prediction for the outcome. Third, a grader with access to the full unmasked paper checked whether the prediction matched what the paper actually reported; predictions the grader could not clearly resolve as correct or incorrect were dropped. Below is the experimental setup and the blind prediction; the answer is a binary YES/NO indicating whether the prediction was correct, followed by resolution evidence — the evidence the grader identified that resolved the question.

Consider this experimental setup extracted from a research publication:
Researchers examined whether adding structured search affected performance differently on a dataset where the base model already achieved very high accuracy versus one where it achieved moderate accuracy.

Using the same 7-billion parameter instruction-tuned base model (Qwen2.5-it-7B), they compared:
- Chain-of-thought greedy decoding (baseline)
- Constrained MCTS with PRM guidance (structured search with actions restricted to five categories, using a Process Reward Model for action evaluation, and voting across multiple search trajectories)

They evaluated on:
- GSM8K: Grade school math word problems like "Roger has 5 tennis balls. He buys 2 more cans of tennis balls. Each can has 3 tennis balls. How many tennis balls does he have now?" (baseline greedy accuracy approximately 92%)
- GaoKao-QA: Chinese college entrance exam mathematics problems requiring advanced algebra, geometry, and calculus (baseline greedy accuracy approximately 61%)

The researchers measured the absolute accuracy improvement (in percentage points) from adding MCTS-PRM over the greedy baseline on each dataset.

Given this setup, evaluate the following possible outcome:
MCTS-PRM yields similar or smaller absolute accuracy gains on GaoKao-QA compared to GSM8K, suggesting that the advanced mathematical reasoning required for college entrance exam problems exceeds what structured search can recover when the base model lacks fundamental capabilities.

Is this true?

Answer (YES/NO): NO